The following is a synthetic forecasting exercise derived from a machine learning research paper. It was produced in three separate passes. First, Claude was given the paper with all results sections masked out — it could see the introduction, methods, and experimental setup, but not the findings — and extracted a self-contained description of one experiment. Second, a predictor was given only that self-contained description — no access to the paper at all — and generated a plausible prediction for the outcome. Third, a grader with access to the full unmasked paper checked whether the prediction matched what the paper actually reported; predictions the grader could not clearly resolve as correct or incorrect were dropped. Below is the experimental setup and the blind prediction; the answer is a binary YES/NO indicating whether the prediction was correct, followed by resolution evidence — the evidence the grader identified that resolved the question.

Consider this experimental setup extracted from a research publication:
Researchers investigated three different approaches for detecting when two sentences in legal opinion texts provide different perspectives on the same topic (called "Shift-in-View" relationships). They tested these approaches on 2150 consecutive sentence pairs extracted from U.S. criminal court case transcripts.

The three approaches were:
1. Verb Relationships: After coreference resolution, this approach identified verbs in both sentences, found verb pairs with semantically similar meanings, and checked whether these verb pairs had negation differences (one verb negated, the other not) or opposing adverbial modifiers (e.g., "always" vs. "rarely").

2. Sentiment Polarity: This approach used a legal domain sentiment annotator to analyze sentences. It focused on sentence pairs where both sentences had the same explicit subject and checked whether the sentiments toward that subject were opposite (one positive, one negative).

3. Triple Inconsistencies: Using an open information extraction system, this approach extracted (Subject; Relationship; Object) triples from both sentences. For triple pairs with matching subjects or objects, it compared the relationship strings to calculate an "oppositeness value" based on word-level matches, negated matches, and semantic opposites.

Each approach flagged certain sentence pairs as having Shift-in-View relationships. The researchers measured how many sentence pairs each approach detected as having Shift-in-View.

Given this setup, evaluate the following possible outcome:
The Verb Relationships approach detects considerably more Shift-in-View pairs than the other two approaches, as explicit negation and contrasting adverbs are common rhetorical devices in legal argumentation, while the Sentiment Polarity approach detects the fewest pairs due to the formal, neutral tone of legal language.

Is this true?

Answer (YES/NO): NO